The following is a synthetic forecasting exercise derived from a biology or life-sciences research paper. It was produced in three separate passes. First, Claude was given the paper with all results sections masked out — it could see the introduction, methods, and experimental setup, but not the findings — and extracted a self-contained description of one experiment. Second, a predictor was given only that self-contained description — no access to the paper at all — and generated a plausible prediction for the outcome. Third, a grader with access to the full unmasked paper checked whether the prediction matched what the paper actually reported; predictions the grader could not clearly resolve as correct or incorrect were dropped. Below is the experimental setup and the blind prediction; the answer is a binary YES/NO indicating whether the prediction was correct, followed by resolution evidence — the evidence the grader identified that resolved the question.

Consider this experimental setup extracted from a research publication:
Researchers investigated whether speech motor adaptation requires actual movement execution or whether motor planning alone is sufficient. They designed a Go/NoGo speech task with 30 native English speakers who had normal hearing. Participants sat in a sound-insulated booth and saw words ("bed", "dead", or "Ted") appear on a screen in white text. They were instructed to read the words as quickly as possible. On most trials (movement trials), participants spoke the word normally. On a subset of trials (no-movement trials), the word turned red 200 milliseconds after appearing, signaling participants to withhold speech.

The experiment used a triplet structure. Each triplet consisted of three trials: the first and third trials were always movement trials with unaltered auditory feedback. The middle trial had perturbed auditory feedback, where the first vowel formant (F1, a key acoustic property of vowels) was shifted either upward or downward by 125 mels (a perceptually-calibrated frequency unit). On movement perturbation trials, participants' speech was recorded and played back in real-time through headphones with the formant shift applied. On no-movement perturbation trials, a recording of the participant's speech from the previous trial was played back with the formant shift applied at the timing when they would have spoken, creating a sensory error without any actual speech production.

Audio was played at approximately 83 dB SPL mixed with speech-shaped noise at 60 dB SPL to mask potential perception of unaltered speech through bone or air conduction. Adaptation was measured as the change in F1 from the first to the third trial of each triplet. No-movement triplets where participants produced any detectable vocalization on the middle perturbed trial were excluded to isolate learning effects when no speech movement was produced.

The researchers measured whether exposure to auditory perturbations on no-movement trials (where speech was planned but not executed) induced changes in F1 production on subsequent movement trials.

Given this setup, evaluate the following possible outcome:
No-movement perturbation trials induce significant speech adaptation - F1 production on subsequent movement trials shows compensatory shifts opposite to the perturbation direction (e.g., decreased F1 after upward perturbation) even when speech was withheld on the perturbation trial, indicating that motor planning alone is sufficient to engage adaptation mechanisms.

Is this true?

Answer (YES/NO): YES